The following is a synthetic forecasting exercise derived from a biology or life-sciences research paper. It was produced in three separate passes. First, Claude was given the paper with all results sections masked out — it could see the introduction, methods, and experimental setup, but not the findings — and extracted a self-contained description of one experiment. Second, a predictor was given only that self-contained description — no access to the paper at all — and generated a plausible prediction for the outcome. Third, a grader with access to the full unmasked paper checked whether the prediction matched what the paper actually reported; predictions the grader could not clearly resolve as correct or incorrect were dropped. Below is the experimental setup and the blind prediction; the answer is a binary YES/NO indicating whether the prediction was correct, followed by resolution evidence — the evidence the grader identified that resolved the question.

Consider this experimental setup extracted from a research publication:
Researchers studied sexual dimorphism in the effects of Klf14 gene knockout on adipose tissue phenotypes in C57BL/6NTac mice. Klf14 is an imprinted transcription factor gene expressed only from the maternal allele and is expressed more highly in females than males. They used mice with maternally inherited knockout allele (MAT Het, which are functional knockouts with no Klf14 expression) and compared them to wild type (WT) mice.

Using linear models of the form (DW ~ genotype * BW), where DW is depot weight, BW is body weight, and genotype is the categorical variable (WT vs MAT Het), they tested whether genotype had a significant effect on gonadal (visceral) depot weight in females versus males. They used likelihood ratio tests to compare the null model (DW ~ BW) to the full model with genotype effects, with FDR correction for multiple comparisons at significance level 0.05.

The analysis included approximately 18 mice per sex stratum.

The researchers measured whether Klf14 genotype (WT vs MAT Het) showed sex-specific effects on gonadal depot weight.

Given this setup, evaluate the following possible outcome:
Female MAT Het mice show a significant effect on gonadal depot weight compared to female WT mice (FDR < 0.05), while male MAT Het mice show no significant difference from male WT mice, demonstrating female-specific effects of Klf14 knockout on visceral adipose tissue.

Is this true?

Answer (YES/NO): NO